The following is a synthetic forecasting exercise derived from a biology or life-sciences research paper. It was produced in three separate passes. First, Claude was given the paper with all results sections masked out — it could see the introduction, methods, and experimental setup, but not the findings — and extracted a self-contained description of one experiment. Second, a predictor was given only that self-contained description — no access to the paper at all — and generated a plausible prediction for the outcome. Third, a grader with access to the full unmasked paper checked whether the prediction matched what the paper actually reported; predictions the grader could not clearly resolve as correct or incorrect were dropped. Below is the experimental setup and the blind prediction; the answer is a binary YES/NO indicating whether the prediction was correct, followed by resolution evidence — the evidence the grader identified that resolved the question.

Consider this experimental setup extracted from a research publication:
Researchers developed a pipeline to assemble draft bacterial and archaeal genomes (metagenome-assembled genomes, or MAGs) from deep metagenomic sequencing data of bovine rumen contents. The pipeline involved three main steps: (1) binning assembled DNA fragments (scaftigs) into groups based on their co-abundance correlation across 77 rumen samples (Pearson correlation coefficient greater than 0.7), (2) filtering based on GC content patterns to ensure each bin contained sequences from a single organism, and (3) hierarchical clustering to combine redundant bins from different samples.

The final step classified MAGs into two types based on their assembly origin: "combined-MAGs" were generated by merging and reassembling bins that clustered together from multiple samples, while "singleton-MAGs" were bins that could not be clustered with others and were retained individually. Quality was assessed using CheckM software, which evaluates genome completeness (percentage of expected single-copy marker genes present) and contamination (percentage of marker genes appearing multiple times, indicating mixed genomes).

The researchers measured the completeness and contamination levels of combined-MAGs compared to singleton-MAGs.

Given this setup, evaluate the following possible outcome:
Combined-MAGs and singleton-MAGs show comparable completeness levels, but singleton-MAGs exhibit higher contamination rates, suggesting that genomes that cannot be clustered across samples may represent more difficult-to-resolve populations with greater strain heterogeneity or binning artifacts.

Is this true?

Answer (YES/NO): NO